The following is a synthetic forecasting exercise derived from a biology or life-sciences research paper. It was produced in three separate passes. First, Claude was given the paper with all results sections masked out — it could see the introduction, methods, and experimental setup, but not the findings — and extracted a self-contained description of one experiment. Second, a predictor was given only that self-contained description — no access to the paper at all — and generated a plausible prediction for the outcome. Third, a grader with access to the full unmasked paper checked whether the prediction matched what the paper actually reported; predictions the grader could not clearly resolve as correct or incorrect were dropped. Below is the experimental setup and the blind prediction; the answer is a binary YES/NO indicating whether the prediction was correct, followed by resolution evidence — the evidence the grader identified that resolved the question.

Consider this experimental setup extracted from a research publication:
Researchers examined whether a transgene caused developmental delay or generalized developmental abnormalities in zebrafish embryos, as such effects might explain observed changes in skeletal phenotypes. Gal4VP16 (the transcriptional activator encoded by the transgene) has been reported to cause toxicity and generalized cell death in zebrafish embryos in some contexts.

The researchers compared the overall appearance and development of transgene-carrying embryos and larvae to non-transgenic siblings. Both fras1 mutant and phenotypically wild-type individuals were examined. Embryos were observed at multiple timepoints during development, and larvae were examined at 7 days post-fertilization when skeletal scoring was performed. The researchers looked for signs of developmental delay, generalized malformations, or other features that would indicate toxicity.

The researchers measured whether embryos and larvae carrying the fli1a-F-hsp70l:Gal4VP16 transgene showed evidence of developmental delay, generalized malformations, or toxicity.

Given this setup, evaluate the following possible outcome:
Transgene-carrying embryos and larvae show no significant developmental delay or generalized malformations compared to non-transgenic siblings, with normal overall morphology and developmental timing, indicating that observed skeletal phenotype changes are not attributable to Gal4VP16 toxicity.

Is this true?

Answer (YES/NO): YES